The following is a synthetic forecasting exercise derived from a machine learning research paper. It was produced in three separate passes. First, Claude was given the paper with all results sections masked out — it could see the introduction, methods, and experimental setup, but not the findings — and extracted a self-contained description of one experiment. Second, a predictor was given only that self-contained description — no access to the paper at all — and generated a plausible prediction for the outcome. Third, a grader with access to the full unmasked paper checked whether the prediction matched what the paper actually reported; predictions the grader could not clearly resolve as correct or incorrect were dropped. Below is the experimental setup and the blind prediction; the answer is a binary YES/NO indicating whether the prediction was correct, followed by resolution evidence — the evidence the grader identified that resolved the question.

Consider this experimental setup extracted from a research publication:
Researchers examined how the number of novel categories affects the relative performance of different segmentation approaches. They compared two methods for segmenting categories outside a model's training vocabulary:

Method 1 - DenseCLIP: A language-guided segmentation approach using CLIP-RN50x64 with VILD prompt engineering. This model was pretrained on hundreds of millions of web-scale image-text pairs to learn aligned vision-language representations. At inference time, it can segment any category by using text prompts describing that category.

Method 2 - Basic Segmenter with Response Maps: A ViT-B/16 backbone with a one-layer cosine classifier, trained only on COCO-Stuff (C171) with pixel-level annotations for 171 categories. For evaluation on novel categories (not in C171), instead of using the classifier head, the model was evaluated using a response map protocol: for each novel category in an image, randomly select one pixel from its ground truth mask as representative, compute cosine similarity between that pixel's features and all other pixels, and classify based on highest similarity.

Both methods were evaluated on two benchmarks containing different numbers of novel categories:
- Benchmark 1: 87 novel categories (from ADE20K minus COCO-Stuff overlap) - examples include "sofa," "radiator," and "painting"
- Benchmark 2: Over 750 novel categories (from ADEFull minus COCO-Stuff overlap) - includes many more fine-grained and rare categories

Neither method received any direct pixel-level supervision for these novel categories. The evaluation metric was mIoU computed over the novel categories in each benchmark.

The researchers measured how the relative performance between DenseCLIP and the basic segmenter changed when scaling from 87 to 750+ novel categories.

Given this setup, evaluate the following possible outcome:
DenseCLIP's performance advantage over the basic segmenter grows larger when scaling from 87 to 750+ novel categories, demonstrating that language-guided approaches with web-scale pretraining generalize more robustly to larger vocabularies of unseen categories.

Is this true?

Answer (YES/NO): NO